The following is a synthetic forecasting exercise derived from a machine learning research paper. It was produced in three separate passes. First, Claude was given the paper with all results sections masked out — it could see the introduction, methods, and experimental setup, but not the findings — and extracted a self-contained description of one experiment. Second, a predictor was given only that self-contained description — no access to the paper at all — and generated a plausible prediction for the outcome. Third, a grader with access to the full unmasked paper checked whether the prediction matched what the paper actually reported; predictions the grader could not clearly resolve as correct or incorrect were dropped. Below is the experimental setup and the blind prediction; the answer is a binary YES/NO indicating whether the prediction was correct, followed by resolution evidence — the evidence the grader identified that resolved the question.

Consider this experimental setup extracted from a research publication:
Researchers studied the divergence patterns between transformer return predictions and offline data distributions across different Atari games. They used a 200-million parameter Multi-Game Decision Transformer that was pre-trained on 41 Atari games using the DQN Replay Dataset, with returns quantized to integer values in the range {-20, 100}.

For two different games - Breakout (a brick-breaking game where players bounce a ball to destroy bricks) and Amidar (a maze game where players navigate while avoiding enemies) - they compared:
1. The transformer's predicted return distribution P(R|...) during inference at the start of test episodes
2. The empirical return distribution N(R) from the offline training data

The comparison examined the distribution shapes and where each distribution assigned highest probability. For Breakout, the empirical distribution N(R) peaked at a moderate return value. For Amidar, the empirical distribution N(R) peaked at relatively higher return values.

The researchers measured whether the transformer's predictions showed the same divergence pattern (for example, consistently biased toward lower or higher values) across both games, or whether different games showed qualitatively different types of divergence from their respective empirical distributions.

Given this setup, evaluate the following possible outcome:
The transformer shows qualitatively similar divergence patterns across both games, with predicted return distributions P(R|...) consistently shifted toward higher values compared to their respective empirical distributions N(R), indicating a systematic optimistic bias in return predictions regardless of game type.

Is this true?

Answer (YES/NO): NO